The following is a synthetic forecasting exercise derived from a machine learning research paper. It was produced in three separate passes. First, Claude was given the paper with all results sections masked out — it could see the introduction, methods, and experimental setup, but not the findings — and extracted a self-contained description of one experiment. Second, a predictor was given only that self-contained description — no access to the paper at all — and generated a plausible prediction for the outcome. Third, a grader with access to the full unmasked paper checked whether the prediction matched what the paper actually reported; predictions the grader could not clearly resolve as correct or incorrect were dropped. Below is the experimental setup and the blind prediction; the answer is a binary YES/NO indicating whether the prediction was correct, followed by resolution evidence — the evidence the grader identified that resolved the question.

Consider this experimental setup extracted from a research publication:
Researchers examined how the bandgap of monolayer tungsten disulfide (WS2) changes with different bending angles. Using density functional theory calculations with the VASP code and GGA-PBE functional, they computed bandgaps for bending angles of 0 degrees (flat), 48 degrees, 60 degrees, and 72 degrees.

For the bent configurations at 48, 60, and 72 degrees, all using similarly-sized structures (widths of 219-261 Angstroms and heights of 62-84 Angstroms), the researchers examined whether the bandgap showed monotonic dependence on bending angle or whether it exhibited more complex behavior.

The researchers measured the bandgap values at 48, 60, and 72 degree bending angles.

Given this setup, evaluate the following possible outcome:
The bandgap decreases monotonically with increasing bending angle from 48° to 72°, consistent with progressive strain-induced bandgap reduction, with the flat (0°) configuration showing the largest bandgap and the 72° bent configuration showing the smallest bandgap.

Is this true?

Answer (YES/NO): NO